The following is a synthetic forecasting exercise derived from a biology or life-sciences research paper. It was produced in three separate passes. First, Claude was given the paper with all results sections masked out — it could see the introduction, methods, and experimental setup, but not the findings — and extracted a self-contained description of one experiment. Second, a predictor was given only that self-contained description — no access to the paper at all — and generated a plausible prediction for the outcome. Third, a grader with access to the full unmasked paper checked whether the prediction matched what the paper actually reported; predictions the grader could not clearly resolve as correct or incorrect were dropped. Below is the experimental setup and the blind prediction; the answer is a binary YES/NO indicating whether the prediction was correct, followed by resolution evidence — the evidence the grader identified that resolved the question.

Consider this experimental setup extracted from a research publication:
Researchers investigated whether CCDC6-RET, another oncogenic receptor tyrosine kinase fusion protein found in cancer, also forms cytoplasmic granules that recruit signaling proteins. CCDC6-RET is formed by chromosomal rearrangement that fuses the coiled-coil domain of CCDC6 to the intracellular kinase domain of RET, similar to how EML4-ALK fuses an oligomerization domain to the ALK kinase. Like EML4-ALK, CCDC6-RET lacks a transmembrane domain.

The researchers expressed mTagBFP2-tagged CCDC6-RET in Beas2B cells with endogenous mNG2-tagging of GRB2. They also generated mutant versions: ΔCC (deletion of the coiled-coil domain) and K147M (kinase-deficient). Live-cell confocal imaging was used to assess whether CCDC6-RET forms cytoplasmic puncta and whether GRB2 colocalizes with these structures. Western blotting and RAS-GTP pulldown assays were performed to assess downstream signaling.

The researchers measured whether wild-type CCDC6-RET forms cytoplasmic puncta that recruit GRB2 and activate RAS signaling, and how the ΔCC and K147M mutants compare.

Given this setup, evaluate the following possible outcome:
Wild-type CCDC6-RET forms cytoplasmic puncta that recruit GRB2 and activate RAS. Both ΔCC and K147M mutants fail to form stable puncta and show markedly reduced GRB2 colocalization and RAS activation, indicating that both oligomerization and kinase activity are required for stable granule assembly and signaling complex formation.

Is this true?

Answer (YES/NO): NO